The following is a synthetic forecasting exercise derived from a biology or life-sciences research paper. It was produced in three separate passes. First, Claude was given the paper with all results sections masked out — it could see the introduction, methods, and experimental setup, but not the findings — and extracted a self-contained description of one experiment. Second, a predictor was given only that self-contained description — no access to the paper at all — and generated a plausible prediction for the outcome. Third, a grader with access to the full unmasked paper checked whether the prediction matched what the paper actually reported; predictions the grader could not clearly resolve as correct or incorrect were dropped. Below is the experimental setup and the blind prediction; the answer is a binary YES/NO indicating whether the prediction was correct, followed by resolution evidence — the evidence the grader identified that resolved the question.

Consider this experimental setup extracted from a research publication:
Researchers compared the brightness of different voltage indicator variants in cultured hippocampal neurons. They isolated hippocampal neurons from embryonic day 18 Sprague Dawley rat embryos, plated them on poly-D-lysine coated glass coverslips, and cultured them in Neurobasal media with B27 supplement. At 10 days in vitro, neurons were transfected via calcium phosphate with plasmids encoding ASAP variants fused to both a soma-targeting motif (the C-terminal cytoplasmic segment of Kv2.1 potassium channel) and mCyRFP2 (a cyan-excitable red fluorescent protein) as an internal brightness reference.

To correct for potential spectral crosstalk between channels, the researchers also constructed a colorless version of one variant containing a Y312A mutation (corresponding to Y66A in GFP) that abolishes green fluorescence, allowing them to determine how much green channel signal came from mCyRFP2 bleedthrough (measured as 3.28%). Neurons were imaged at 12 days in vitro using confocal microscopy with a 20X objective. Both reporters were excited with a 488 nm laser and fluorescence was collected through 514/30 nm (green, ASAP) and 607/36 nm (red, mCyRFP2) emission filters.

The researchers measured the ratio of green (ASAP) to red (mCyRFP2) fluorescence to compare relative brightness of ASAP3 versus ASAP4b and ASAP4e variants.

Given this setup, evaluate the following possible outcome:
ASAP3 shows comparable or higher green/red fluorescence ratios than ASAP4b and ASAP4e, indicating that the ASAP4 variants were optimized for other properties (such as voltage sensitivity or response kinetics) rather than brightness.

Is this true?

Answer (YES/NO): YES